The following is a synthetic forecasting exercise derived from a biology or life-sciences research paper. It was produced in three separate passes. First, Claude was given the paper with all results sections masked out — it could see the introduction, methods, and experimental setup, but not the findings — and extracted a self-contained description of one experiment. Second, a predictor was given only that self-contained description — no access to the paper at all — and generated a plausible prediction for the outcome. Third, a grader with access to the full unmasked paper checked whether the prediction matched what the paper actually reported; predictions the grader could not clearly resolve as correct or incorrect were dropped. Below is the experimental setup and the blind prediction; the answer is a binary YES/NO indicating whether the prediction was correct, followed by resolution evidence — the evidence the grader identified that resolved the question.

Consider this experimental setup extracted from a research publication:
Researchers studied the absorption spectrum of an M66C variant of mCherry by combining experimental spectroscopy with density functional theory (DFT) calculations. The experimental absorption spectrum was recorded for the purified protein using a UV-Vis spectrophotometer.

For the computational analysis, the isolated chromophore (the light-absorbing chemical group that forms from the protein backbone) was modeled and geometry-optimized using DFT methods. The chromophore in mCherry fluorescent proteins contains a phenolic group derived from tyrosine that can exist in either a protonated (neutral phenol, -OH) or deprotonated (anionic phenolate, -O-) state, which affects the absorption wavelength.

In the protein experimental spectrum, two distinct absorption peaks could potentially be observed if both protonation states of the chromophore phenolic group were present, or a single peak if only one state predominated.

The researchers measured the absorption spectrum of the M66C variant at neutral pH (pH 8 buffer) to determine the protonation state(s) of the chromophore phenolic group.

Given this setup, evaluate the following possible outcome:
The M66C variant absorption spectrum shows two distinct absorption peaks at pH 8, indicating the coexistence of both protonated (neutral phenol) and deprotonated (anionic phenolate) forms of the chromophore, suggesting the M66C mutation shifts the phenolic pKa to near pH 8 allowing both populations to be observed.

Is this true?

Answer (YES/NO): NO